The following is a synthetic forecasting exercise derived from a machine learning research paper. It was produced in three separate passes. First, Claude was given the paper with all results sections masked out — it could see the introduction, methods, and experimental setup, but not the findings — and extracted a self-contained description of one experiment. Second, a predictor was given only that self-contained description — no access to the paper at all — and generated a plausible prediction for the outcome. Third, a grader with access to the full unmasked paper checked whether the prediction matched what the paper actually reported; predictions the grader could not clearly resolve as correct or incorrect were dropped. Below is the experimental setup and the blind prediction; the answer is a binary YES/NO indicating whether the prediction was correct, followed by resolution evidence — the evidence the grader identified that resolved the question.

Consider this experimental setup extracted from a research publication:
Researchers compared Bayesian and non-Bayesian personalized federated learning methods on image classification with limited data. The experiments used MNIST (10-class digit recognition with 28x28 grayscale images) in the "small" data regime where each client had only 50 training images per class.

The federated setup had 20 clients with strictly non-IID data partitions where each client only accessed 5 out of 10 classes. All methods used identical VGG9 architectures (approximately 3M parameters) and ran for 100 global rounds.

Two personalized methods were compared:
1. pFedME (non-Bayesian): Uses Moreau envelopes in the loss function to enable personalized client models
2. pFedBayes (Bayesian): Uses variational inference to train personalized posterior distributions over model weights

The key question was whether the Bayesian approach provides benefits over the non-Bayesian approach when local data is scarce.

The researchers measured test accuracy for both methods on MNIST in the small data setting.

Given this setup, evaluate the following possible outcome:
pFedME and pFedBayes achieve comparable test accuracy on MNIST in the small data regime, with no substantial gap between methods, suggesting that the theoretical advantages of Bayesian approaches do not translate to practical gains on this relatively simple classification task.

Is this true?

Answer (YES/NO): NO